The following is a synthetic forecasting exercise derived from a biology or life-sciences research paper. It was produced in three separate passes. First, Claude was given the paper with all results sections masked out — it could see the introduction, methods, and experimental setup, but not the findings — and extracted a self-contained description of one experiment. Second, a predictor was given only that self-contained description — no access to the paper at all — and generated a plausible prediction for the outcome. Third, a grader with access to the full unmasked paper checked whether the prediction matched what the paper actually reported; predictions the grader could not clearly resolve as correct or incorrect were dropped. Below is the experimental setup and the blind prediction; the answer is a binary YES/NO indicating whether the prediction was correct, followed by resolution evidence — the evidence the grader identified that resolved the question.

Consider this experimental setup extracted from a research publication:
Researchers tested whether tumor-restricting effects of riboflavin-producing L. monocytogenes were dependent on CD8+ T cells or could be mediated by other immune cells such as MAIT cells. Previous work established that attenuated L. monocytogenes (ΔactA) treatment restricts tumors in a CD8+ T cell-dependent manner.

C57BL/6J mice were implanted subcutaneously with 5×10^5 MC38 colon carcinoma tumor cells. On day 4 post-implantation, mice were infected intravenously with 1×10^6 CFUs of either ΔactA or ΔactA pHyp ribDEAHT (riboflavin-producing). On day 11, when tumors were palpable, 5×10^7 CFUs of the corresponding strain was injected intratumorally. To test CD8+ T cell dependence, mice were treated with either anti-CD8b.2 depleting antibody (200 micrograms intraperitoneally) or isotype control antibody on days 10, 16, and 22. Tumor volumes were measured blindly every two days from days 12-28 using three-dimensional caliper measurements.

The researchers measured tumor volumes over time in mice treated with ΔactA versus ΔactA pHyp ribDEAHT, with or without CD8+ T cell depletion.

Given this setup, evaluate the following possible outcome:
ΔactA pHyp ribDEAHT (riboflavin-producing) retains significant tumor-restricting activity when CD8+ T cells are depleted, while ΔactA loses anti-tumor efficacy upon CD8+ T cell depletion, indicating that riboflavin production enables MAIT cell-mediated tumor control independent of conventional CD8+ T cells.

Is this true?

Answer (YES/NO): YES